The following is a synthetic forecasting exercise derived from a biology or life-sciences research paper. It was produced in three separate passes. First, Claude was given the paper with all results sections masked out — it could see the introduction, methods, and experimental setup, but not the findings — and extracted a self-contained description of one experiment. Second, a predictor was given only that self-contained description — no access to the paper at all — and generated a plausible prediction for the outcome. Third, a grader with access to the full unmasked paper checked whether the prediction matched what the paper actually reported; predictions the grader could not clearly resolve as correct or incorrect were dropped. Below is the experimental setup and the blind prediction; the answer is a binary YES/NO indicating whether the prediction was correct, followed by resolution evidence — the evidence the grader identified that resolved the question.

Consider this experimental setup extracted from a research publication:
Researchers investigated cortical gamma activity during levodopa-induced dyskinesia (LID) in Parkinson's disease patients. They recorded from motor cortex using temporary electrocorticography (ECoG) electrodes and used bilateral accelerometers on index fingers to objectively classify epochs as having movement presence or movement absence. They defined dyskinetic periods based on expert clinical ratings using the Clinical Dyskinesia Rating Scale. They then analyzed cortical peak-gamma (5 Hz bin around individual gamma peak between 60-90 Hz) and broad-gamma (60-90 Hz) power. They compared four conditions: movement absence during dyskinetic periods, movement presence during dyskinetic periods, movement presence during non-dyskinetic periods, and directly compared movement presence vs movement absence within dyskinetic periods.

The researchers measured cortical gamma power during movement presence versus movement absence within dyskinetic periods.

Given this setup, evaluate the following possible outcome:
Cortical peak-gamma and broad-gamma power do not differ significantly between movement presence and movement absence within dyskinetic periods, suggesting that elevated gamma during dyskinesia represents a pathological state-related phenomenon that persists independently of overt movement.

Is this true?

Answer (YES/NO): NO